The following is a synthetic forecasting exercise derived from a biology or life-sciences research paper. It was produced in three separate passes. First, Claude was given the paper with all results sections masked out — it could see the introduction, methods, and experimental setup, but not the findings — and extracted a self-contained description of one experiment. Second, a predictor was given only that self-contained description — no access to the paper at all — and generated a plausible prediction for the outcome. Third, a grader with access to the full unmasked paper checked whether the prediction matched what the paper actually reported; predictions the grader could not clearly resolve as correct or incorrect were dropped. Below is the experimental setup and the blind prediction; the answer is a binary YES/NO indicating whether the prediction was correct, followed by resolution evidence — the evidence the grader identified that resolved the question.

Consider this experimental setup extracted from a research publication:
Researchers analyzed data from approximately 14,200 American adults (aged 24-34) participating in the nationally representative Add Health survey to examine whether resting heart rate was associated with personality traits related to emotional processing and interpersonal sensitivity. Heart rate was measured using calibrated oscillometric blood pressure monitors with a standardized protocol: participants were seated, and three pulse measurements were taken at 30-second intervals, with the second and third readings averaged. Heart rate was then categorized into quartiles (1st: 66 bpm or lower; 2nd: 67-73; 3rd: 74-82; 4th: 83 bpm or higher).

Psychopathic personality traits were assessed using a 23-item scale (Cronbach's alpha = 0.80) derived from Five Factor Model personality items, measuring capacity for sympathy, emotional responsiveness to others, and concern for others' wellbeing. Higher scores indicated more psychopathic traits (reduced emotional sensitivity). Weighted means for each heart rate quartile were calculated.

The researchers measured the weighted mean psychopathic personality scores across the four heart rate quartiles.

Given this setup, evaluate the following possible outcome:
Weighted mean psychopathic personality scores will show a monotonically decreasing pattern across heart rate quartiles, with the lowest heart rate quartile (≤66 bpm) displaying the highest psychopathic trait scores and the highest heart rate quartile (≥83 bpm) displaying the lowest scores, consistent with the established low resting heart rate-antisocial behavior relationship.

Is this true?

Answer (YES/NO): NO